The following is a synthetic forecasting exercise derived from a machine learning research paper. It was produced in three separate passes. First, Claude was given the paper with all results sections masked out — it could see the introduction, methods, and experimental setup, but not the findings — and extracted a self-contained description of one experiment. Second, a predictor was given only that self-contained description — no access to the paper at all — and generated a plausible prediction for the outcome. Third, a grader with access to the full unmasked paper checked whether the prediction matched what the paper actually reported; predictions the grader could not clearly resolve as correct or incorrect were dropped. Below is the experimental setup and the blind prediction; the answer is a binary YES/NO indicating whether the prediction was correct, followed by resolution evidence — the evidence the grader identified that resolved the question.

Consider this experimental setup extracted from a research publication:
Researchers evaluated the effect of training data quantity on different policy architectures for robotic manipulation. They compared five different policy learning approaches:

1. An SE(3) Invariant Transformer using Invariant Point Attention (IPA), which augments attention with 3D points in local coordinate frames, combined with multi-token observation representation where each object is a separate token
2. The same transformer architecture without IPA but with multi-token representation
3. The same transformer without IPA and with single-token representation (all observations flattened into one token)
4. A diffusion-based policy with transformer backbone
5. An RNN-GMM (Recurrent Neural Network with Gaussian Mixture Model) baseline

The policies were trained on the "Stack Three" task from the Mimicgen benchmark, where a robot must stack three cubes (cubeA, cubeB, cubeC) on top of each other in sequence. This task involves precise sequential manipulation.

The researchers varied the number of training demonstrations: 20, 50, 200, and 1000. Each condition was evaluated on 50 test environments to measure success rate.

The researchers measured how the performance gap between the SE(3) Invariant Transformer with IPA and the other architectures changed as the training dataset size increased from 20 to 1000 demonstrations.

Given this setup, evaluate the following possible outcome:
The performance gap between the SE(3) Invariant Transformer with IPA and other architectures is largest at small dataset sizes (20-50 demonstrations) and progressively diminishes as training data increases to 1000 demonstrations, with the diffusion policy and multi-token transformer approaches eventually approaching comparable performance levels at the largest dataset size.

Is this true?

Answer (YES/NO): YES